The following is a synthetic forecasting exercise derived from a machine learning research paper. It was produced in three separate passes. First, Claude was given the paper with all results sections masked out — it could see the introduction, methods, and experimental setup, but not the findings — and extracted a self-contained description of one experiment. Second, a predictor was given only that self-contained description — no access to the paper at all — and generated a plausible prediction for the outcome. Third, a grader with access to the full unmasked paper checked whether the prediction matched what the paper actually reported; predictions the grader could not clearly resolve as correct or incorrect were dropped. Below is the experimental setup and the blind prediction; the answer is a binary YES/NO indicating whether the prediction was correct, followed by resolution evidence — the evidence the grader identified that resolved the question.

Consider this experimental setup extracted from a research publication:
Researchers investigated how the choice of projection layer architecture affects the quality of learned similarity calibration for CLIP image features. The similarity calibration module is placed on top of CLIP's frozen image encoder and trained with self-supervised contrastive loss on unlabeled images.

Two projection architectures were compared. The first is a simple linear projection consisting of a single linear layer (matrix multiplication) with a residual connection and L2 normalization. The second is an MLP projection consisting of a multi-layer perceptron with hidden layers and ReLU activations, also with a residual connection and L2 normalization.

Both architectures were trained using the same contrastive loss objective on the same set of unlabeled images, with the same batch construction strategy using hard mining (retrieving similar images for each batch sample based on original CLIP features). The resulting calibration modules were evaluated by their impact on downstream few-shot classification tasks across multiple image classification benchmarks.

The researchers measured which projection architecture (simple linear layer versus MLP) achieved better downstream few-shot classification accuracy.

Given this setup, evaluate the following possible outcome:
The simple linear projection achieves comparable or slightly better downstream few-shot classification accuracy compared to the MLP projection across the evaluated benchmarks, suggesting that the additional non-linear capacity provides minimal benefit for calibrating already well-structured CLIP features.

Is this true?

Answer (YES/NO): YES